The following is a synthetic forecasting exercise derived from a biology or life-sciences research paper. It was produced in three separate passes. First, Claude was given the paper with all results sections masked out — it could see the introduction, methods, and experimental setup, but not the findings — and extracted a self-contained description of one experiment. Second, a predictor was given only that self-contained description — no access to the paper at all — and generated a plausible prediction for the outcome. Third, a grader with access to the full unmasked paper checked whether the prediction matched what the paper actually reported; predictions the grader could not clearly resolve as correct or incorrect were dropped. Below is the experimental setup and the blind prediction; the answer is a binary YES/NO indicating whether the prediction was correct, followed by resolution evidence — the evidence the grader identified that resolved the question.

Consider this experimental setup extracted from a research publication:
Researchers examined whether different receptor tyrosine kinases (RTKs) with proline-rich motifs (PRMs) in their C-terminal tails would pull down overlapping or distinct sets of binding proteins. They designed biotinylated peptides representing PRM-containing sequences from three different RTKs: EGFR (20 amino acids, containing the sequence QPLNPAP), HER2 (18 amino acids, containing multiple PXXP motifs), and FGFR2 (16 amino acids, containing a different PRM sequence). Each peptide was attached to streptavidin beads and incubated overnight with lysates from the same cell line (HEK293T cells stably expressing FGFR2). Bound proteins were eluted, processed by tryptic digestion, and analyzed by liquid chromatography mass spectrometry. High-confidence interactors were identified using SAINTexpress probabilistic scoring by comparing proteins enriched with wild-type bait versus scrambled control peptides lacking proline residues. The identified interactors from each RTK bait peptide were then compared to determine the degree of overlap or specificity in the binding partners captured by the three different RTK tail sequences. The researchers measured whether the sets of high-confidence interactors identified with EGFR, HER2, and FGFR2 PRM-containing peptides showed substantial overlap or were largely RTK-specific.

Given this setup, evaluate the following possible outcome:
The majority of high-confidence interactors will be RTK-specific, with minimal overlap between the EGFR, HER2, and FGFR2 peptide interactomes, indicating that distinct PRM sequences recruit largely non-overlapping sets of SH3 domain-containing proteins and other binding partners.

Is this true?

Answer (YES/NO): YES